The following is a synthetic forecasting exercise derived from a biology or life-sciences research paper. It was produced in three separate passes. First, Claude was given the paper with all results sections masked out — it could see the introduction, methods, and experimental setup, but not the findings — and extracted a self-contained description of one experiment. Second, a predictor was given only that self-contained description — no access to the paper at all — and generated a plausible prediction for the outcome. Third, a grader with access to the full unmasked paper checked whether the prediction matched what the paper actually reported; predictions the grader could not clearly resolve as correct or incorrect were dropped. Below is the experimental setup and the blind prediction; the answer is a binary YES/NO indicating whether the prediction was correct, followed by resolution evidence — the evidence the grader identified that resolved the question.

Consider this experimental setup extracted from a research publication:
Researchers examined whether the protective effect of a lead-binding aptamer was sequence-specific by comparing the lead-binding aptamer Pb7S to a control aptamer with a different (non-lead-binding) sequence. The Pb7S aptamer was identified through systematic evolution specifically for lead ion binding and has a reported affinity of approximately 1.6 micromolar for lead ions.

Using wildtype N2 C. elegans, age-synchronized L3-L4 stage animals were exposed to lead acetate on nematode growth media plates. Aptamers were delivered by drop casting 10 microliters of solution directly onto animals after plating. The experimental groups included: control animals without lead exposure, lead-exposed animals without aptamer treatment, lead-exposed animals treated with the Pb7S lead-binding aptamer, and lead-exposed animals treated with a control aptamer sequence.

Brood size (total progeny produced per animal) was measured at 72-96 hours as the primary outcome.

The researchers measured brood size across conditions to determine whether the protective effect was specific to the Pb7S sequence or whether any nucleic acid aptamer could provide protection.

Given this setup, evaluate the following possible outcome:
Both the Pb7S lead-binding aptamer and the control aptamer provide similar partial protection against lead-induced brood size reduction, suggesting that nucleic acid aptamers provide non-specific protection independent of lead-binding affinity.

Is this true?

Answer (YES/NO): NO